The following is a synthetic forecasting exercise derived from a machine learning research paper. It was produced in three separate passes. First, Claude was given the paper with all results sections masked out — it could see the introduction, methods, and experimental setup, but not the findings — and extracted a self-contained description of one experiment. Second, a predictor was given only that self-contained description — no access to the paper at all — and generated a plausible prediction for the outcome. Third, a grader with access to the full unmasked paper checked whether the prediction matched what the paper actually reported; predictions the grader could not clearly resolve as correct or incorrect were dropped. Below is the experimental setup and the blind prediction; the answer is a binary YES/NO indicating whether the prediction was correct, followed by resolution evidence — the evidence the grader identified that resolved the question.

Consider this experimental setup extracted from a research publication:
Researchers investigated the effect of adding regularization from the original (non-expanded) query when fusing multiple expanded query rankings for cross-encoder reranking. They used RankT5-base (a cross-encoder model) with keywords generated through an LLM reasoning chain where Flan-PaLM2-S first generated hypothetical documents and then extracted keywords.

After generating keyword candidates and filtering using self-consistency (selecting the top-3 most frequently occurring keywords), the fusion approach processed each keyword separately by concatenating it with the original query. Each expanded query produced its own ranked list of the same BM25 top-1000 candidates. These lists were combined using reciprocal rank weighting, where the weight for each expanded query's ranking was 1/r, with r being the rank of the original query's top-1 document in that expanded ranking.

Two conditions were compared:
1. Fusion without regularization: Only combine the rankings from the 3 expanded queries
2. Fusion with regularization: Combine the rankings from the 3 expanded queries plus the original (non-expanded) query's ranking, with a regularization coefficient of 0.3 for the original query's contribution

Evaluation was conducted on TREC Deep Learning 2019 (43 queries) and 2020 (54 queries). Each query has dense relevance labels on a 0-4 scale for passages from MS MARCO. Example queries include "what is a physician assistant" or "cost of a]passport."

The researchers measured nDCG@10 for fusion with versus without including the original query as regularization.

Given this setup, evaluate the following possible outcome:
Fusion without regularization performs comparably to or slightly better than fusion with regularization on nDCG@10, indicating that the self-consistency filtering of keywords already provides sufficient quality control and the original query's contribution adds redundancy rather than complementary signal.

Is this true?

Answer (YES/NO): NO